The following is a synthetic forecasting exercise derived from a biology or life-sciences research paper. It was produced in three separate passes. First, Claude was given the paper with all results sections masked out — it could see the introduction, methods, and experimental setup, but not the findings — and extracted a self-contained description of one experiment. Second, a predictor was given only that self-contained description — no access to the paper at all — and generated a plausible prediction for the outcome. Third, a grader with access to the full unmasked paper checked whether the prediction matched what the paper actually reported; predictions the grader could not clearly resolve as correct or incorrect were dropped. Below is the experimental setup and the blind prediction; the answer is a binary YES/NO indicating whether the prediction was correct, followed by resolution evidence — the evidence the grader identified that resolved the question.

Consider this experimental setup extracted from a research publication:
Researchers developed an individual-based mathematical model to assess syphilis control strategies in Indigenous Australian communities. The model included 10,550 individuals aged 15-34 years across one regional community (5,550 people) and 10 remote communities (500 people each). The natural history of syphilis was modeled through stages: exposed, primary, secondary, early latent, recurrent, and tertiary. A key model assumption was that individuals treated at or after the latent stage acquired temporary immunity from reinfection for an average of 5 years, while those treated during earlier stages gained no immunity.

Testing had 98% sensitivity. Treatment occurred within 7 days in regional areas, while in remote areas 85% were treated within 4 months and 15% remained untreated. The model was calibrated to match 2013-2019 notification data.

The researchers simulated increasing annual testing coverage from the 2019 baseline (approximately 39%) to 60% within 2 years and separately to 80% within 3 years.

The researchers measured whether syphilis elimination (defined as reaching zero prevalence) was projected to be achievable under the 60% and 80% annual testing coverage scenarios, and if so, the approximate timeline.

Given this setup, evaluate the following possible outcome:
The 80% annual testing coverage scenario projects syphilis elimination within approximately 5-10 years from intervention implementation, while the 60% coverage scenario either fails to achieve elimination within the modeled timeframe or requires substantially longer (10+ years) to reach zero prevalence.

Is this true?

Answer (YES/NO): NO